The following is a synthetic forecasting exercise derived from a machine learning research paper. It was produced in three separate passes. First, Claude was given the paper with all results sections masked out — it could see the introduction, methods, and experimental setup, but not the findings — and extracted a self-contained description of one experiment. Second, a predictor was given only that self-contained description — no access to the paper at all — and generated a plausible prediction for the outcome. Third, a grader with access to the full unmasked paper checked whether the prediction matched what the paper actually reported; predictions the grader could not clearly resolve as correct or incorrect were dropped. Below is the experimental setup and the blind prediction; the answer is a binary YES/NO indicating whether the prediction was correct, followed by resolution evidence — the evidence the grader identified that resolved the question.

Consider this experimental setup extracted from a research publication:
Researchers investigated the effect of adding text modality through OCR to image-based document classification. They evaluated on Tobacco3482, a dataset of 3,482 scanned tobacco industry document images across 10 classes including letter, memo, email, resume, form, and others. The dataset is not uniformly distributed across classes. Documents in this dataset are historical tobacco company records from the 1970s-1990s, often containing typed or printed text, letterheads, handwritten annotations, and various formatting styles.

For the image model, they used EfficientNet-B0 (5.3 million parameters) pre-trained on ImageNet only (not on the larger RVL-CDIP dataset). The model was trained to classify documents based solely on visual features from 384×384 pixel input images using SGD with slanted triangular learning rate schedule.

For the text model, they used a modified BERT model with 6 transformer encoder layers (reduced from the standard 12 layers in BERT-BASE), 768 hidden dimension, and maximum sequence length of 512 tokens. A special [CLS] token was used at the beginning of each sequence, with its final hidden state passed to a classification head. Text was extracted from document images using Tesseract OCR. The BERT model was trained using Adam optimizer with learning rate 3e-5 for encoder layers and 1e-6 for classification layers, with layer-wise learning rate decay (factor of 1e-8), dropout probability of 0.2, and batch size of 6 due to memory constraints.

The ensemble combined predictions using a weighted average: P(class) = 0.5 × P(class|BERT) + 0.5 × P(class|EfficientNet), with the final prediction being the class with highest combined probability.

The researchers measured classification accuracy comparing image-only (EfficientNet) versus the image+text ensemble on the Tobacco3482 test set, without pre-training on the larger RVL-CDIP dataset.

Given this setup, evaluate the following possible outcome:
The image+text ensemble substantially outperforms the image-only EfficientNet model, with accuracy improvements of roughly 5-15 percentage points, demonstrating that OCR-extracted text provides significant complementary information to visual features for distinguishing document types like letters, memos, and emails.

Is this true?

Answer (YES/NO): NO